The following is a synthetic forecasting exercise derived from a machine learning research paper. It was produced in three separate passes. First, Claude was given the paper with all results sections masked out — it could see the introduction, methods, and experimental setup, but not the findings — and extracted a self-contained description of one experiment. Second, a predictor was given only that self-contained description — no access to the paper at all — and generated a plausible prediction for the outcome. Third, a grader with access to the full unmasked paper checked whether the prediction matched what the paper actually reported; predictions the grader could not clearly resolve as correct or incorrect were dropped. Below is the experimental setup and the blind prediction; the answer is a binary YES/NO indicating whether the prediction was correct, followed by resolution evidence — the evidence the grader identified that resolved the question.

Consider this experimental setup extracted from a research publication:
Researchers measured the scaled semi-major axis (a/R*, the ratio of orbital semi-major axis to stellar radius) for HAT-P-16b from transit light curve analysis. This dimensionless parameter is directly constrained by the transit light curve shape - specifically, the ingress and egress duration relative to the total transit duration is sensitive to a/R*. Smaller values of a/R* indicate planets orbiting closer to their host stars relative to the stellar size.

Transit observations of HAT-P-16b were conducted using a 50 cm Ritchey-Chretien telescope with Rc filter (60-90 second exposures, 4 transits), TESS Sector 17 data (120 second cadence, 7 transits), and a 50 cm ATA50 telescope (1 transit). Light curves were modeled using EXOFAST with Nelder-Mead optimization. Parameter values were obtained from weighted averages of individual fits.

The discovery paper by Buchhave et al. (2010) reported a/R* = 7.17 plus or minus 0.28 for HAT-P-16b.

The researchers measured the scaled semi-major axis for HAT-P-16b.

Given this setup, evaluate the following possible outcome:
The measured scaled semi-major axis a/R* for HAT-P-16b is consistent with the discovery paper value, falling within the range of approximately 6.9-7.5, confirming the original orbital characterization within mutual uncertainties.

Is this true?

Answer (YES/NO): YES